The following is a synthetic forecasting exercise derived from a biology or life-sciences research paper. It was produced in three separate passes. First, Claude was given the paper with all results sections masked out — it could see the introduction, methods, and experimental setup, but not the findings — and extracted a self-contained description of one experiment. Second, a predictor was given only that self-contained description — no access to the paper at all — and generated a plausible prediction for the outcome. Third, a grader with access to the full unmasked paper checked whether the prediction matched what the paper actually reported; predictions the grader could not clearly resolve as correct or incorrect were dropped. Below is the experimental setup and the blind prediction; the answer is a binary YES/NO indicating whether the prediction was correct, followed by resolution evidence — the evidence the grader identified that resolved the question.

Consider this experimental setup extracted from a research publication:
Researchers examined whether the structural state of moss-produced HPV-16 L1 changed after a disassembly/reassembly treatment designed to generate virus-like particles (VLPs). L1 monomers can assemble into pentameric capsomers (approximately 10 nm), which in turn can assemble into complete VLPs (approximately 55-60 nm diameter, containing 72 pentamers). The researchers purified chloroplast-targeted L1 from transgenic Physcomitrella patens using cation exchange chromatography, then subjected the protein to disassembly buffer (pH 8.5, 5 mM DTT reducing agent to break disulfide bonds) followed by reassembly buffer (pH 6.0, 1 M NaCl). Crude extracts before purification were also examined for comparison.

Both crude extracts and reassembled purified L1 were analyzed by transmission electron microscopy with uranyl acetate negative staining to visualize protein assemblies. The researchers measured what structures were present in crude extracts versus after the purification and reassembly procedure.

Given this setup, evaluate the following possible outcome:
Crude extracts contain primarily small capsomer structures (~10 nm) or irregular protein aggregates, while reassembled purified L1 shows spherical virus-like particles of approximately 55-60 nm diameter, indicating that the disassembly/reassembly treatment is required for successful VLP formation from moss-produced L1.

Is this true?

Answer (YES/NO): NO